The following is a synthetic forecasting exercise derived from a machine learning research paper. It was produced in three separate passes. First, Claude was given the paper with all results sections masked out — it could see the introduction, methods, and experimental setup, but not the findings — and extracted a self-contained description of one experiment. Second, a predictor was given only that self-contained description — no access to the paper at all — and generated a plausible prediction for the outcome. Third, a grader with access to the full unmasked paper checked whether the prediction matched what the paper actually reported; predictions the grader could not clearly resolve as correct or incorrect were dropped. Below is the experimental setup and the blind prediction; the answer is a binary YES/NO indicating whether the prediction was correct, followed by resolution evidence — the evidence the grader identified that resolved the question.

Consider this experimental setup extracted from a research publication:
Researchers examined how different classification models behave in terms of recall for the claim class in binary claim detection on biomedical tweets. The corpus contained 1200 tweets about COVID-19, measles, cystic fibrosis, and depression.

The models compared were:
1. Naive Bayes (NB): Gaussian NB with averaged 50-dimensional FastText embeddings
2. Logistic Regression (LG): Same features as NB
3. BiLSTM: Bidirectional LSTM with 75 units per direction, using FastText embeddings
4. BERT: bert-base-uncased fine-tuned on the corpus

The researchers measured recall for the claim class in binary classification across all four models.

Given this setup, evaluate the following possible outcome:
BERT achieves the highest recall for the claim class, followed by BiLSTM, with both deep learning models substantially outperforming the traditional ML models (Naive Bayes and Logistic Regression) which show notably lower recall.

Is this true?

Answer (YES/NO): NO